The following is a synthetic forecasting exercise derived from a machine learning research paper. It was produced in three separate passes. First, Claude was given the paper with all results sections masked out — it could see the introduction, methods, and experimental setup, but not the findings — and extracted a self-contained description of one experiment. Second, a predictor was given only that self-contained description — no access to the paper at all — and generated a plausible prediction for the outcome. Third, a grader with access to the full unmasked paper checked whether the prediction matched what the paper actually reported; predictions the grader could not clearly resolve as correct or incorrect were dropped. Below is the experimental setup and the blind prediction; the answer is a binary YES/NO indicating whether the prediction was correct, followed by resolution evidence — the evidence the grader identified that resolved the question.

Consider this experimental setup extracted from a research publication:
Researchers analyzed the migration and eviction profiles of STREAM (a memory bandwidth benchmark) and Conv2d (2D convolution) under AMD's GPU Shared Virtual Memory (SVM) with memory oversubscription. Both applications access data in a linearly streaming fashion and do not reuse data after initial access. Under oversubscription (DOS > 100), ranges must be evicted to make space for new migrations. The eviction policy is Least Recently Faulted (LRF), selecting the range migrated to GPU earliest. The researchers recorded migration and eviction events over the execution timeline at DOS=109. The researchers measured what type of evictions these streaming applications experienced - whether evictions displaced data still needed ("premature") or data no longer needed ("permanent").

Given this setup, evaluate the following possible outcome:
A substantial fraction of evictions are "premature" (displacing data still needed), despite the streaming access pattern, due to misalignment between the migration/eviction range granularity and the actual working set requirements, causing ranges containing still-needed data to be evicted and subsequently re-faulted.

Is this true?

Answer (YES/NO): NO